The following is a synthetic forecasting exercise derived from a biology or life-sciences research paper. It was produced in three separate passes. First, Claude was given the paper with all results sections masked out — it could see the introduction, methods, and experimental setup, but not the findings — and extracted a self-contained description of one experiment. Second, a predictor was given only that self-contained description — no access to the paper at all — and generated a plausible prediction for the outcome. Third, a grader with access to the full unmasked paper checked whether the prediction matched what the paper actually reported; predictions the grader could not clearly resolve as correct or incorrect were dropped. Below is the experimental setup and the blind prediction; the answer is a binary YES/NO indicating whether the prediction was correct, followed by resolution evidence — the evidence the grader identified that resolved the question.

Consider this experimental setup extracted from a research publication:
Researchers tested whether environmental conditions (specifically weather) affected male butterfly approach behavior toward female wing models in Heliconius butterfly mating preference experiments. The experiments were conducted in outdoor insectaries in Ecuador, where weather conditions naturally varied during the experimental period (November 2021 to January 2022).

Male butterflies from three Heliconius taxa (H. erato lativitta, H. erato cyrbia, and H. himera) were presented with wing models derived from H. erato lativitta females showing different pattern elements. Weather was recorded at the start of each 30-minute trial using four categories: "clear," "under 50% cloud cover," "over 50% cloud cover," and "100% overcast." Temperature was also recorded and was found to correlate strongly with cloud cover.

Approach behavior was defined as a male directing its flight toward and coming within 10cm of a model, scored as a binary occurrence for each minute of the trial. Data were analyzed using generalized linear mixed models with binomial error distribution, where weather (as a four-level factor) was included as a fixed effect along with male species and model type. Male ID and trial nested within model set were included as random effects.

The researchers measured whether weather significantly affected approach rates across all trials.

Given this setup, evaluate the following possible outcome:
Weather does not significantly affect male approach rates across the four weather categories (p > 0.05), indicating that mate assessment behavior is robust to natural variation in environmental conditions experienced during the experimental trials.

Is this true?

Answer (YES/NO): NO